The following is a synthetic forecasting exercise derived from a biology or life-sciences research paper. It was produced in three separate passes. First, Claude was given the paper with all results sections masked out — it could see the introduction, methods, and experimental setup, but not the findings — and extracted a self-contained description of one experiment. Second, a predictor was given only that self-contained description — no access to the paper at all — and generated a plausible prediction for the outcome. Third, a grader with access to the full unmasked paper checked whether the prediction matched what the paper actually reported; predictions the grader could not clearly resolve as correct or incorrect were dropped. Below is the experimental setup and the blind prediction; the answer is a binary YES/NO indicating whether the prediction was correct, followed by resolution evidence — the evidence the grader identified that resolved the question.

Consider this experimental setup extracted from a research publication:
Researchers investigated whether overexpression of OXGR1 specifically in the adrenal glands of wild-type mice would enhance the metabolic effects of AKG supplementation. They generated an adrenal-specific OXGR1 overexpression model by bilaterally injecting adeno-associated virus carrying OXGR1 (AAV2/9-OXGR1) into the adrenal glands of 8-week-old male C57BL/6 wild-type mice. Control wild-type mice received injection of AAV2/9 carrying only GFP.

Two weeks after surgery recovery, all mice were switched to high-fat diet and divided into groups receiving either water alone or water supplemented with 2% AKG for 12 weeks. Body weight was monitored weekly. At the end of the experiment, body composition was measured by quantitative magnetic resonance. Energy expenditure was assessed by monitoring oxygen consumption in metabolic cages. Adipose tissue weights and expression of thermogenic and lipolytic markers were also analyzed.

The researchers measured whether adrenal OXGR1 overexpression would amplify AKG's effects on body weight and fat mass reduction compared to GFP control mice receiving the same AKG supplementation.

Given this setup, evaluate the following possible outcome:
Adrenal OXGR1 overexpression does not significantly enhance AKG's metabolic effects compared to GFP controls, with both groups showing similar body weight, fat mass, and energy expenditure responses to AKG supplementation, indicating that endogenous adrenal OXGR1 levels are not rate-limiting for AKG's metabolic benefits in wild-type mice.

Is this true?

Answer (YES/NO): NO